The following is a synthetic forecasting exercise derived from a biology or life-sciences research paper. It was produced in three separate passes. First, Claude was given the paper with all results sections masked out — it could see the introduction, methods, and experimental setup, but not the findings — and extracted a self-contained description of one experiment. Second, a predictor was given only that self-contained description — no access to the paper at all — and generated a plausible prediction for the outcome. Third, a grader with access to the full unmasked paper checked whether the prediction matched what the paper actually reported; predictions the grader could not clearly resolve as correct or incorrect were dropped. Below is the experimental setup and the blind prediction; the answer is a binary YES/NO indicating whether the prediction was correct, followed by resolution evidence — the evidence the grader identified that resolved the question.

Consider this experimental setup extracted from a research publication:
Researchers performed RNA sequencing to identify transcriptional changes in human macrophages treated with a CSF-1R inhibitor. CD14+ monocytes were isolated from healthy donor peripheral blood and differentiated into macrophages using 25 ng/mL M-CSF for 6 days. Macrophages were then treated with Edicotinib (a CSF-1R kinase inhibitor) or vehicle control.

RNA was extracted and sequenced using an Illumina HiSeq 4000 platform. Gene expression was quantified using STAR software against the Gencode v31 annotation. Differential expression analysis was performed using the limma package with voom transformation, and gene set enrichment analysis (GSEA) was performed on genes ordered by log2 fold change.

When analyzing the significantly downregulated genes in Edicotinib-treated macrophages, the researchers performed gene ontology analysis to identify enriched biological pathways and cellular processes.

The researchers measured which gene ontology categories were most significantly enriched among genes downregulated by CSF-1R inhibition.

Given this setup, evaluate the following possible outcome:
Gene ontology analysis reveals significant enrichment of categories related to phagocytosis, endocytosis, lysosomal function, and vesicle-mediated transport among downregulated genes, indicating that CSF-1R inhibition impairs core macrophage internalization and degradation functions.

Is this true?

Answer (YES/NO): NO